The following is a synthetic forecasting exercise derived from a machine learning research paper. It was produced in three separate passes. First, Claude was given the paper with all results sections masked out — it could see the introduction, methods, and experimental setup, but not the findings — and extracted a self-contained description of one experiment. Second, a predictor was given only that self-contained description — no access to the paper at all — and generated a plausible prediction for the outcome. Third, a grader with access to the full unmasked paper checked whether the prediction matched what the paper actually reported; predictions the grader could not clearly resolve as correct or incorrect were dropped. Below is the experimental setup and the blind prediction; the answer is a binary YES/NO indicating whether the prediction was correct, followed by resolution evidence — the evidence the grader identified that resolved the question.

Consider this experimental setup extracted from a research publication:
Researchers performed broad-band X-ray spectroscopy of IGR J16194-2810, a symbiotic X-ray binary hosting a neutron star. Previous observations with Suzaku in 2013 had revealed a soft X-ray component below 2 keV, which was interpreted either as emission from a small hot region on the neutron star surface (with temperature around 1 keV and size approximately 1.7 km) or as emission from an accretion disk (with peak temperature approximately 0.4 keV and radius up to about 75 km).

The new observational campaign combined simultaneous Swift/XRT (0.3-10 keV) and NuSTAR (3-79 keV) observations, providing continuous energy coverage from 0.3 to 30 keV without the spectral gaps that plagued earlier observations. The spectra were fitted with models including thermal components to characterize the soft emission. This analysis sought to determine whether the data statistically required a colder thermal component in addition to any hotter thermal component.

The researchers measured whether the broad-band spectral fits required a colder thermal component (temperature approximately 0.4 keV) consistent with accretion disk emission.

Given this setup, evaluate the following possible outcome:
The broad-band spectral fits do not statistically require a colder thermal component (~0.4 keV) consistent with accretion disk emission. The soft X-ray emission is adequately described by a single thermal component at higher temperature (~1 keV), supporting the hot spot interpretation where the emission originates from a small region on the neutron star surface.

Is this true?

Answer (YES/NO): YES